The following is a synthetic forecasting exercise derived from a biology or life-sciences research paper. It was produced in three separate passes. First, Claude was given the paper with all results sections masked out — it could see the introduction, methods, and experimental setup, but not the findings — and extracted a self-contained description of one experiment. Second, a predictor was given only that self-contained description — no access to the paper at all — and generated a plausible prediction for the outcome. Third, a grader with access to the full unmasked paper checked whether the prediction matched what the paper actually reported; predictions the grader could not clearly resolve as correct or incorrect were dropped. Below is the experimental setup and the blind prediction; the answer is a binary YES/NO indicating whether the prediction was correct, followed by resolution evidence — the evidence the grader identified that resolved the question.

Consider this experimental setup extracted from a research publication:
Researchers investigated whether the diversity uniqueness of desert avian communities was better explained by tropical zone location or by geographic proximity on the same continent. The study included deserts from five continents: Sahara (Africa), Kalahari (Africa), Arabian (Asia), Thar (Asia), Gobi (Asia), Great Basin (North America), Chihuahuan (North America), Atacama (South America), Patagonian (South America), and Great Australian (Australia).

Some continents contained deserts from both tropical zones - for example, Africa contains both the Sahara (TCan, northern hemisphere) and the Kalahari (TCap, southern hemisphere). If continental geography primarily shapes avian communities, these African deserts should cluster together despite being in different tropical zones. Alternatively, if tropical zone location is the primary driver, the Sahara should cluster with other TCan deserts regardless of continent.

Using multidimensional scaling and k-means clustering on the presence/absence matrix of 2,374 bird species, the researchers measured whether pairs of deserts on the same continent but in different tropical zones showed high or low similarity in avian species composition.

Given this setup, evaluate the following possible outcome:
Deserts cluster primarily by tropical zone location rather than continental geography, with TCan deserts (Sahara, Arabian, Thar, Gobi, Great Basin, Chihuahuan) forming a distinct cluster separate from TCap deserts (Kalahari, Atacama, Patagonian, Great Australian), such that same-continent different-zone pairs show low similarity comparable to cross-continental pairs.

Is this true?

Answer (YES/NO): NO